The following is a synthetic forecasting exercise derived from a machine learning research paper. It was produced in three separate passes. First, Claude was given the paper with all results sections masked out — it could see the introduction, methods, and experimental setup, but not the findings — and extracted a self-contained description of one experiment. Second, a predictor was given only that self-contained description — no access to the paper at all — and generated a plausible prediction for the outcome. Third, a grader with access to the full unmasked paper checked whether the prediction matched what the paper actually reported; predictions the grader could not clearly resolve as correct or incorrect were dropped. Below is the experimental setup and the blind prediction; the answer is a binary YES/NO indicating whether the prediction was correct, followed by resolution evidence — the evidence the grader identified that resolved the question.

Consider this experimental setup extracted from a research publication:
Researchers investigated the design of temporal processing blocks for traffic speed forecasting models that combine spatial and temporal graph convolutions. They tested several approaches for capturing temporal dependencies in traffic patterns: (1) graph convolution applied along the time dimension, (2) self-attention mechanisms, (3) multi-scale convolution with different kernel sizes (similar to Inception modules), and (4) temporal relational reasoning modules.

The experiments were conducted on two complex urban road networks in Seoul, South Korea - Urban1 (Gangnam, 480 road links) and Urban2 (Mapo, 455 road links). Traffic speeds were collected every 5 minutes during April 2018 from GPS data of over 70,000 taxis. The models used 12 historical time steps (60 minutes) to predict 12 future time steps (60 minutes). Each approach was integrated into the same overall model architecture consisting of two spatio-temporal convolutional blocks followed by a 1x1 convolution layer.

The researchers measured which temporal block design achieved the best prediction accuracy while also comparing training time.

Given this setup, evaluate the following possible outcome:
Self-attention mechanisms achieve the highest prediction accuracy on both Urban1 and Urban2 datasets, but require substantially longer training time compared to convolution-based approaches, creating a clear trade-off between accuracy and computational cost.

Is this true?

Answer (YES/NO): NO